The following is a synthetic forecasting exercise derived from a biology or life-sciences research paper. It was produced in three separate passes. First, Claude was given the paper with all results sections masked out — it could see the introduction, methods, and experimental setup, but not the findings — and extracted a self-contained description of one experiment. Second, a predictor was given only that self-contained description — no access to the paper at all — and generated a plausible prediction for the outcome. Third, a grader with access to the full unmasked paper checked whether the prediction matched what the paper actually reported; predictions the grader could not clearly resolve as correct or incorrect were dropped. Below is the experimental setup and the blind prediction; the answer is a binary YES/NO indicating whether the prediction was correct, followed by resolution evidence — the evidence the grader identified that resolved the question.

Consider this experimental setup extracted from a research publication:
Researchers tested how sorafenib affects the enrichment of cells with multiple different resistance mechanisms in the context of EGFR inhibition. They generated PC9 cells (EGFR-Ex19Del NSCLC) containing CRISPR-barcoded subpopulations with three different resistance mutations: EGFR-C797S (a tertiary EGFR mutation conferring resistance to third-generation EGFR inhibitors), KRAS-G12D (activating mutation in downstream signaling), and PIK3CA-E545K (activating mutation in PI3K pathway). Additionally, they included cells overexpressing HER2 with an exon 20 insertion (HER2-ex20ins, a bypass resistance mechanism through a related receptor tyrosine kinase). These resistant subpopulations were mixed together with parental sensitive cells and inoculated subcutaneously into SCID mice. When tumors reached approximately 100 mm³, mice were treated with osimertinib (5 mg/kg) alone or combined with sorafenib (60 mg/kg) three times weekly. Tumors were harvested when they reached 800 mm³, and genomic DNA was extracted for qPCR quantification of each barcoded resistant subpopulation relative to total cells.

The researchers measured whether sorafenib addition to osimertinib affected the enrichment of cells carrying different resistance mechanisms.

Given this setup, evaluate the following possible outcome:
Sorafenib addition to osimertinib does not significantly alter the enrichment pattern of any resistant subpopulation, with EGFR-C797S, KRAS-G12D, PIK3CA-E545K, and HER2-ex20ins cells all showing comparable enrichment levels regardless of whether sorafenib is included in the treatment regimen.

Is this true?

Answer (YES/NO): NO